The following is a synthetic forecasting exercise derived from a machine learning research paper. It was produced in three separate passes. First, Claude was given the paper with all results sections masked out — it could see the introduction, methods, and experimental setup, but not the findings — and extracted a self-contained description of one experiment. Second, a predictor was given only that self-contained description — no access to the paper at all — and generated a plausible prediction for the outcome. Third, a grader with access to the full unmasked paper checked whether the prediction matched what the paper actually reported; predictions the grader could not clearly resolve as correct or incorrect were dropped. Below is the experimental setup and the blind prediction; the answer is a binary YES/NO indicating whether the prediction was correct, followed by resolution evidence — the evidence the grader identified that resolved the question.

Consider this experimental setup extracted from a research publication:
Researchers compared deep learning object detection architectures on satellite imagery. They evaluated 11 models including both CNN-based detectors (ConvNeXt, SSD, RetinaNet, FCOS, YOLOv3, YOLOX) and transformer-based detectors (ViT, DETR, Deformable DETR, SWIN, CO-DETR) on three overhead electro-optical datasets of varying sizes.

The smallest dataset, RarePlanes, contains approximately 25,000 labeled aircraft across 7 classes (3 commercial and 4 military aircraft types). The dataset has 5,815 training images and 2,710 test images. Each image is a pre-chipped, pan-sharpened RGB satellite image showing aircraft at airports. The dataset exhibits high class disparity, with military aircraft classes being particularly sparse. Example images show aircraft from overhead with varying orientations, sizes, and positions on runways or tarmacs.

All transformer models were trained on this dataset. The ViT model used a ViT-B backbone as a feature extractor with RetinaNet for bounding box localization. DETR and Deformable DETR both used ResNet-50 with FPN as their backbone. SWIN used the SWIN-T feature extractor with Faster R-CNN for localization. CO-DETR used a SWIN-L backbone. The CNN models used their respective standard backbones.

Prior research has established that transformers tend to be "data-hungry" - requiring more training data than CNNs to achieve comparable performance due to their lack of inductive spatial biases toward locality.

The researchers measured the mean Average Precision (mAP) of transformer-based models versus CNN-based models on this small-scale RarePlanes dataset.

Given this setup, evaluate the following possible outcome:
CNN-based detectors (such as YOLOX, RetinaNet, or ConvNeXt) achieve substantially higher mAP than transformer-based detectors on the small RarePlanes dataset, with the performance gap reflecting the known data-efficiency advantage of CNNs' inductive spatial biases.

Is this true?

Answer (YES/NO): NO